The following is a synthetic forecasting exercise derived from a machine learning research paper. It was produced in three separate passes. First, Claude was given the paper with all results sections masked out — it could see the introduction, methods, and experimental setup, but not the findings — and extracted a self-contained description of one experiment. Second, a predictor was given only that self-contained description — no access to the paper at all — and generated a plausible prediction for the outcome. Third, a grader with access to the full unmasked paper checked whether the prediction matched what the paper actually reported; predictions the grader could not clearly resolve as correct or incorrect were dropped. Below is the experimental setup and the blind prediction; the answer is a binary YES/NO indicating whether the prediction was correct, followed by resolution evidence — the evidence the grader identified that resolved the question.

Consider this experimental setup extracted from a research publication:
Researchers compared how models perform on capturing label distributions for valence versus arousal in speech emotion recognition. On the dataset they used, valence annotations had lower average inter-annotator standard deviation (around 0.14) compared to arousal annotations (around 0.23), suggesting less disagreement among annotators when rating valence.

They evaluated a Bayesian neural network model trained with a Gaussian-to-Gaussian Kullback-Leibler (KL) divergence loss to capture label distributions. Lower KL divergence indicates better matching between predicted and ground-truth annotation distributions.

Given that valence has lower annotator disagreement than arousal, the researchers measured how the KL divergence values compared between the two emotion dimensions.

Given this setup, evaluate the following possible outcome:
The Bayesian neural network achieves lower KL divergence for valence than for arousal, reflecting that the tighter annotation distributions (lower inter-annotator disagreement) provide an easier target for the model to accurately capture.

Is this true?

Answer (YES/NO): NO